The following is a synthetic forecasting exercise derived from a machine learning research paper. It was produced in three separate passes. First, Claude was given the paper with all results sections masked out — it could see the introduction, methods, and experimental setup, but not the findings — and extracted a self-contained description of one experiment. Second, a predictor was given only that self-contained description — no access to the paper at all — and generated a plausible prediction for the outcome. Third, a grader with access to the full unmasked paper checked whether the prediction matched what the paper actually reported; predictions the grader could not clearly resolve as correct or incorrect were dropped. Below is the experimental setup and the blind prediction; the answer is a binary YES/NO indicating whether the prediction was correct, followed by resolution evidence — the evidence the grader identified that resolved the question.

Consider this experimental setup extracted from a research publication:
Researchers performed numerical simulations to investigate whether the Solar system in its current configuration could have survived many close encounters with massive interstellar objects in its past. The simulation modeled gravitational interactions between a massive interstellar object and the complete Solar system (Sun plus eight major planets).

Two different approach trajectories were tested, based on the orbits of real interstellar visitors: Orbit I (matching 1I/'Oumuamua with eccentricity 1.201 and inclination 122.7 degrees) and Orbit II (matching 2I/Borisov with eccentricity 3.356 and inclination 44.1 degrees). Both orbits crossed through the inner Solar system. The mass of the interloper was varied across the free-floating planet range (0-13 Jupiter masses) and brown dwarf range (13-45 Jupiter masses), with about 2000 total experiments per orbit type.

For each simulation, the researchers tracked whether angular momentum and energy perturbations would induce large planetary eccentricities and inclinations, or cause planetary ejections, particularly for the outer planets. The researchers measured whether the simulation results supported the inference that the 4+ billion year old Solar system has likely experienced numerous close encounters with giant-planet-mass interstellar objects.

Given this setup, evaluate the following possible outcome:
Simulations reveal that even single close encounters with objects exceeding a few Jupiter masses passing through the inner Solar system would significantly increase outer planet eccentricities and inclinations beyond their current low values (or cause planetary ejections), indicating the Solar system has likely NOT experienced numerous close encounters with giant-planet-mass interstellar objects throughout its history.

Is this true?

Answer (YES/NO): YES